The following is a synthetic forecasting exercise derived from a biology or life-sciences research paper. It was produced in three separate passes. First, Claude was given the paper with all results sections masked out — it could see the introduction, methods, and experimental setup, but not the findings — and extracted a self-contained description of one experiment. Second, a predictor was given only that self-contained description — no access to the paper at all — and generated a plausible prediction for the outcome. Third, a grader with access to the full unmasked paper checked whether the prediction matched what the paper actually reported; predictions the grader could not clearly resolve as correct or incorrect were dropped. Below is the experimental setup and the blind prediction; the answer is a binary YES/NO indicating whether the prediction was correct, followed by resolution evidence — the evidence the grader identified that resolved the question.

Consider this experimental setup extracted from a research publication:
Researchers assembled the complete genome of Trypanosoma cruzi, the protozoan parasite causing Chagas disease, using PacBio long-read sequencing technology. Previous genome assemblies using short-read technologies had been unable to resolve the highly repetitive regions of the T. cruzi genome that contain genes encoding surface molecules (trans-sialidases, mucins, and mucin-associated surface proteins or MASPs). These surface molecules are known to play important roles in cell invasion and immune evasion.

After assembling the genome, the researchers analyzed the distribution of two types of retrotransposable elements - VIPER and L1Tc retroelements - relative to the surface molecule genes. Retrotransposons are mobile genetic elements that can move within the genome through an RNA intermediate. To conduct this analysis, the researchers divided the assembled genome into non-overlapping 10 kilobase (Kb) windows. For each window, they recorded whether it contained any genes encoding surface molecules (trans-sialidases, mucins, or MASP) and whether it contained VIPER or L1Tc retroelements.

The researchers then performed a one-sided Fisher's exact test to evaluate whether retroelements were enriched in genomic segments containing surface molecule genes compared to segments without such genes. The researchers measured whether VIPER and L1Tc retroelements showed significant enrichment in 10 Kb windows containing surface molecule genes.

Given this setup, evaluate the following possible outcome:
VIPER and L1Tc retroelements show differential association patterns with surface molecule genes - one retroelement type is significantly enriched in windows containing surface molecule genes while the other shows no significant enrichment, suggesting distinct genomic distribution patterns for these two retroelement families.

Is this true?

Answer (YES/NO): NO